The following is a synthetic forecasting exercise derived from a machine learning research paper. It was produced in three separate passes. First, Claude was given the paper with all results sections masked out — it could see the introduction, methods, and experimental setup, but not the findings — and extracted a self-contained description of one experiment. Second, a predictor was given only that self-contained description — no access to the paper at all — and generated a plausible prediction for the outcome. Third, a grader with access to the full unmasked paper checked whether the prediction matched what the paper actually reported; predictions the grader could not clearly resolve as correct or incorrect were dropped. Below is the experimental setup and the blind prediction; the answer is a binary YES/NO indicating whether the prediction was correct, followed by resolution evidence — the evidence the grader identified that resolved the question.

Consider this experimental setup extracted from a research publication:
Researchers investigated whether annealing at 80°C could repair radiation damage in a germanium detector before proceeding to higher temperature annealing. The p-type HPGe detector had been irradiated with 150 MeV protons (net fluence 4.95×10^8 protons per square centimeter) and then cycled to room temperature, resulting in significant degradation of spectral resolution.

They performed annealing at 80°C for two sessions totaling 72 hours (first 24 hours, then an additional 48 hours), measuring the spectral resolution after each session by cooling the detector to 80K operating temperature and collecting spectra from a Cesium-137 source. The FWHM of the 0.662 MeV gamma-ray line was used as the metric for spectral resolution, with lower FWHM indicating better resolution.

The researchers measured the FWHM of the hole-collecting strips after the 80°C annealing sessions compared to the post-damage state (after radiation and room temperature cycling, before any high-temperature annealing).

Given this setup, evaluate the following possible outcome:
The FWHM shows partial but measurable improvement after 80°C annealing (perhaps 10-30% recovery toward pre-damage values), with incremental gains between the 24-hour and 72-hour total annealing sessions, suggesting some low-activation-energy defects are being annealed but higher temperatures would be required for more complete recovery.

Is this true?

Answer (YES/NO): NO